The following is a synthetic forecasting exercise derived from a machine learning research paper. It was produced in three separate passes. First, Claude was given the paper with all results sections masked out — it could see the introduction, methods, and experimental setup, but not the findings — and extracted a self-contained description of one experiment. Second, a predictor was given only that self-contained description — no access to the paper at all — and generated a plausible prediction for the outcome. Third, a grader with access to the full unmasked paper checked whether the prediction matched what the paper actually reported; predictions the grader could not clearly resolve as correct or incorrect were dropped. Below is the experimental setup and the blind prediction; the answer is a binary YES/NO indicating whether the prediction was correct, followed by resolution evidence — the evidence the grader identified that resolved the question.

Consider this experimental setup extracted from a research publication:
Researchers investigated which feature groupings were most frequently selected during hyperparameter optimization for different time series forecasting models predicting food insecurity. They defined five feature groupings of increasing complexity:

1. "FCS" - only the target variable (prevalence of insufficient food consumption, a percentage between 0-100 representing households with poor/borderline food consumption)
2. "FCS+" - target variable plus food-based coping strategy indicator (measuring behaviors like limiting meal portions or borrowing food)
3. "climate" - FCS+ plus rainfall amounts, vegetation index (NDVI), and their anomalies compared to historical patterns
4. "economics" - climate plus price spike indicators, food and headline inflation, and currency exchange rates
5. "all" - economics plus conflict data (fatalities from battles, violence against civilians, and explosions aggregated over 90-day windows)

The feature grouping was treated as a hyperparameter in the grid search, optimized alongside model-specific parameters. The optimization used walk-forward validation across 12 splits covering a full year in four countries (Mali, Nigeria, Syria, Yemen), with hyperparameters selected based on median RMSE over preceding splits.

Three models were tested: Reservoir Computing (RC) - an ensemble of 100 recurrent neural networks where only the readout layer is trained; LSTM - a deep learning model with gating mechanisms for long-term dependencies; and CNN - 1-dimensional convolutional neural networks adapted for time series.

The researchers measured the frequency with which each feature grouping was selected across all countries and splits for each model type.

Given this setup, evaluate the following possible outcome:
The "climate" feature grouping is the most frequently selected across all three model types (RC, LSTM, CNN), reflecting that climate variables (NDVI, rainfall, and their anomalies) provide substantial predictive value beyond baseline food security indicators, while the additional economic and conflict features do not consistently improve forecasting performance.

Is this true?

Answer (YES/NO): NO